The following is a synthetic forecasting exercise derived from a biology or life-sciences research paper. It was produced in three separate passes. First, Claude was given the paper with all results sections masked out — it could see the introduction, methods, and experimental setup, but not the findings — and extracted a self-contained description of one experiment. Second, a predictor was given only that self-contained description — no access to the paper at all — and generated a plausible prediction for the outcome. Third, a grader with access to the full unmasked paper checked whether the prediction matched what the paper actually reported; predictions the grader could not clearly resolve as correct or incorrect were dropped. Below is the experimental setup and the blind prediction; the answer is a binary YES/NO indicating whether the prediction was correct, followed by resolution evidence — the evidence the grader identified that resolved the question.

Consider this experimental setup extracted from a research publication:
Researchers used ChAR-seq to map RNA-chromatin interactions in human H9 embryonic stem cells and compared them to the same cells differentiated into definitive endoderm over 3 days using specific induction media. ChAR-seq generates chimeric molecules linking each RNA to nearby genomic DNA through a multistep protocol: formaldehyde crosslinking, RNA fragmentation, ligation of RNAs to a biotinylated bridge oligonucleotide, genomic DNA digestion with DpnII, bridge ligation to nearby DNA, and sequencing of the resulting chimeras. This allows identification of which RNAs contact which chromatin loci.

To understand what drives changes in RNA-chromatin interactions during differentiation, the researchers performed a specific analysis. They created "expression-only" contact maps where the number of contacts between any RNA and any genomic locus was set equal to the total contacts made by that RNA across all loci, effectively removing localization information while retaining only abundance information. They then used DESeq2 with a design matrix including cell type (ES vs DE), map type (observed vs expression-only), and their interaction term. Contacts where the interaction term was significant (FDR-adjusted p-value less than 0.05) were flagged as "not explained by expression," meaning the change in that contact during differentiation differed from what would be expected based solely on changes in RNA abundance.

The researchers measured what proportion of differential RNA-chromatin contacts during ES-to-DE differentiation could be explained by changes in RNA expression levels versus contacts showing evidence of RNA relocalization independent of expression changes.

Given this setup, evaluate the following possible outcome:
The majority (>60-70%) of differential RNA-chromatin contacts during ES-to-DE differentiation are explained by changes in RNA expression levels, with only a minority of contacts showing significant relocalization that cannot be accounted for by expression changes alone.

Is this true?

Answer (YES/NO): YES